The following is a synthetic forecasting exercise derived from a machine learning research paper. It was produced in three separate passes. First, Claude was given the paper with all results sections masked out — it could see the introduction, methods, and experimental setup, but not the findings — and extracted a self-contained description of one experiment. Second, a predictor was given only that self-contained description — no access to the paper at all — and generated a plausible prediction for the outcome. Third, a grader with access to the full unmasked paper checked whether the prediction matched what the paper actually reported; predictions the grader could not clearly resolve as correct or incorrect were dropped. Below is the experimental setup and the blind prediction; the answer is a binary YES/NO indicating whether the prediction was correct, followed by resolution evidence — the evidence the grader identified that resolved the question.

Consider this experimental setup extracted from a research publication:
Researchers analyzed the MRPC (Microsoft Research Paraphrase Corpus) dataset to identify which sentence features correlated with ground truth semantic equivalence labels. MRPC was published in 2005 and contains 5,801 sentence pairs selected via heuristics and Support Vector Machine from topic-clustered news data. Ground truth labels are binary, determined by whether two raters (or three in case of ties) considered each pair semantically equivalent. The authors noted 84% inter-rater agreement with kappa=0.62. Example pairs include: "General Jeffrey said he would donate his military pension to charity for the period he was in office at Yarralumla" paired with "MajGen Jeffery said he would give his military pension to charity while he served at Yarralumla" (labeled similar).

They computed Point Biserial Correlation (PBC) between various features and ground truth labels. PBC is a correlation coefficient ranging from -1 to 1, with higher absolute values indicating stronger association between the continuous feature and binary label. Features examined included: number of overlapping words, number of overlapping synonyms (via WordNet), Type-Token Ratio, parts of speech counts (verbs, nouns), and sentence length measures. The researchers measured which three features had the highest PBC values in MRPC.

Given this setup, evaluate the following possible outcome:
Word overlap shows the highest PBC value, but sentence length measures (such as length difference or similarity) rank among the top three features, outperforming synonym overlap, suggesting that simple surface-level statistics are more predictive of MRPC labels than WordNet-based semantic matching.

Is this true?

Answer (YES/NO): NO